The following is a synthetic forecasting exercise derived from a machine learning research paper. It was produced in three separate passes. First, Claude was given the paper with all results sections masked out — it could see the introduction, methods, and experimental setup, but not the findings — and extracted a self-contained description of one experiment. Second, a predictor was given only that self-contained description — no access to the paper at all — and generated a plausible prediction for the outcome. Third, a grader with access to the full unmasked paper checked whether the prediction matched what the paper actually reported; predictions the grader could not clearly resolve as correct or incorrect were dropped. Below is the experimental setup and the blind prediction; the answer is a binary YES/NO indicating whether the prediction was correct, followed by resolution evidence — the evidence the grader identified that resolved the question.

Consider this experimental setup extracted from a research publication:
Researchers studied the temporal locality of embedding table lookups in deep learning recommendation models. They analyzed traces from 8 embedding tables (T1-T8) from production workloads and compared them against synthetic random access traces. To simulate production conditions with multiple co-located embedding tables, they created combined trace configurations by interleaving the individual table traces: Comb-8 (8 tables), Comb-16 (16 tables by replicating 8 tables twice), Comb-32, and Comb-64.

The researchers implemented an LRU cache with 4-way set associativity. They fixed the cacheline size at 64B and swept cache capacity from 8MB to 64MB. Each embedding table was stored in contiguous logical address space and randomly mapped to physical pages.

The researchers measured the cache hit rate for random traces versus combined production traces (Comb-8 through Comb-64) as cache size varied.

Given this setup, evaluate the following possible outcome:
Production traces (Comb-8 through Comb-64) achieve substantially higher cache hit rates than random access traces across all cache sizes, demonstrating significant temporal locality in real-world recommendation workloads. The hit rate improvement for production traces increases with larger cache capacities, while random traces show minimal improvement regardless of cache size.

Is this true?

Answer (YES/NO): YES